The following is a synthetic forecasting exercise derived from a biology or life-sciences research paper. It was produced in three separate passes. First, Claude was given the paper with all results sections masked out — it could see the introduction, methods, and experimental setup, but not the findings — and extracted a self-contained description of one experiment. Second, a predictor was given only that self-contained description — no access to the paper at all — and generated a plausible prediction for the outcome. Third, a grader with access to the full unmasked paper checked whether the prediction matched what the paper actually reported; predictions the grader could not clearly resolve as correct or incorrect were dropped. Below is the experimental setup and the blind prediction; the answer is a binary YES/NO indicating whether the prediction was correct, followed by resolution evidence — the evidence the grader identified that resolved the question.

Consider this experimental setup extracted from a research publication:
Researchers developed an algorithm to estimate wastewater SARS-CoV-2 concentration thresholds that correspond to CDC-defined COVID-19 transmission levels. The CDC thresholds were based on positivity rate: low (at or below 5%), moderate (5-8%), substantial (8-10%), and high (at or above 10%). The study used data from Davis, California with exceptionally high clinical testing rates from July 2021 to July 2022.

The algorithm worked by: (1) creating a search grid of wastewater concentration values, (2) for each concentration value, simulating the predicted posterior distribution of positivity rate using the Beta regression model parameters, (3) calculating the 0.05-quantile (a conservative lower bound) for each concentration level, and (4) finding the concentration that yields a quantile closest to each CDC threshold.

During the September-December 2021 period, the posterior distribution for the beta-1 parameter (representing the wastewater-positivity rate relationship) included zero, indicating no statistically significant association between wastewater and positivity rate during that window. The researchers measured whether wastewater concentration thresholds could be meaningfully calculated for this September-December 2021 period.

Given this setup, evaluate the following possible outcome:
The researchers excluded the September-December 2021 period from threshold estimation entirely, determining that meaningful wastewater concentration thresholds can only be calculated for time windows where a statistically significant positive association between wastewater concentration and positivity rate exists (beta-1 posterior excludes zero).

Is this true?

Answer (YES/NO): YES